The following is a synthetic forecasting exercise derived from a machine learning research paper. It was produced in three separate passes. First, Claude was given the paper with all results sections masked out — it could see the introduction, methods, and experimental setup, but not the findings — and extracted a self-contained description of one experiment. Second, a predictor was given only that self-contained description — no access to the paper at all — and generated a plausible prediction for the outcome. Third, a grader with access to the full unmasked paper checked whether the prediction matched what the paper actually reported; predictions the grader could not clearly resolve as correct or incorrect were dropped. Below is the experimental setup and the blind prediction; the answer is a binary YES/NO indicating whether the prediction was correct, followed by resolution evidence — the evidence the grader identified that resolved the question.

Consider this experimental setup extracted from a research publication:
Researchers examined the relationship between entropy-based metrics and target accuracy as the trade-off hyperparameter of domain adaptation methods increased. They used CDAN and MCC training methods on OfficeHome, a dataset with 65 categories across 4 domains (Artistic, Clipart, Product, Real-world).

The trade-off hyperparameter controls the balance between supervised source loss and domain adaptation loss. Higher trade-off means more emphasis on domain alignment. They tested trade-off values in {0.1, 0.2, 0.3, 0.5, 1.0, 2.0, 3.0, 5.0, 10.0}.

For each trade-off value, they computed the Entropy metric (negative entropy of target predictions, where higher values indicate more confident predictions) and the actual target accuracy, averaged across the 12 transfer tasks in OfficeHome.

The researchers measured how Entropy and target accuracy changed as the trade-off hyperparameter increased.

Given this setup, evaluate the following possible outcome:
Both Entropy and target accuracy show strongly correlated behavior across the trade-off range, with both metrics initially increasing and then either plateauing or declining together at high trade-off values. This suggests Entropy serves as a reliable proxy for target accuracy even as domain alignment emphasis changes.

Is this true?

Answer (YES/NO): NO